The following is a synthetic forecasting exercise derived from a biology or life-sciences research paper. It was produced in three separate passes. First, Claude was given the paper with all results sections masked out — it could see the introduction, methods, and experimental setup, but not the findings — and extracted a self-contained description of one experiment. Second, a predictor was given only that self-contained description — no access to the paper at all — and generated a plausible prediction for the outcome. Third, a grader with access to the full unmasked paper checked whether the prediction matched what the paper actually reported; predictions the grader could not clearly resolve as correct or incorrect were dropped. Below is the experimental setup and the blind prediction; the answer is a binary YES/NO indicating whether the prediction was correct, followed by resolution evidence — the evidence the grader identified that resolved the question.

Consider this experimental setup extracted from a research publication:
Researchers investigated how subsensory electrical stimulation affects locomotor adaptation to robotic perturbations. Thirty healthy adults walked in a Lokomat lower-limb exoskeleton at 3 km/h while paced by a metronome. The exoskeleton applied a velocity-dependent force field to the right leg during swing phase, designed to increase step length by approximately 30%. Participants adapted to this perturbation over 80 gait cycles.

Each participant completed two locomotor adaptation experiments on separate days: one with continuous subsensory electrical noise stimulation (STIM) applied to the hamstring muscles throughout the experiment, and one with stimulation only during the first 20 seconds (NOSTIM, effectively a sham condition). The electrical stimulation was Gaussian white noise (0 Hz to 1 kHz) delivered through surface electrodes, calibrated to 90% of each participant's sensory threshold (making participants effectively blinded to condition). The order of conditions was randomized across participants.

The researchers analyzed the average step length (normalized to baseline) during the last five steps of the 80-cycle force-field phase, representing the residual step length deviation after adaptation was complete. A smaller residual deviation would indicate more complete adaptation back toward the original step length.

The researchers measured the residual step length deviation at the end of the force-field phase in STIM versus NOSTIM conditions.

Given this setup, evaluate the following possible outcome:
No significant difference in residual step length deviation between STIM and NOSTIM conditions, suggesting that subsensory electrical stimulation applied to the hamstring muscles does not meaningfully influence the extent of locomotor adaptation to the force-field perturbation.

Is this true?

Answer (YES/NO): NO